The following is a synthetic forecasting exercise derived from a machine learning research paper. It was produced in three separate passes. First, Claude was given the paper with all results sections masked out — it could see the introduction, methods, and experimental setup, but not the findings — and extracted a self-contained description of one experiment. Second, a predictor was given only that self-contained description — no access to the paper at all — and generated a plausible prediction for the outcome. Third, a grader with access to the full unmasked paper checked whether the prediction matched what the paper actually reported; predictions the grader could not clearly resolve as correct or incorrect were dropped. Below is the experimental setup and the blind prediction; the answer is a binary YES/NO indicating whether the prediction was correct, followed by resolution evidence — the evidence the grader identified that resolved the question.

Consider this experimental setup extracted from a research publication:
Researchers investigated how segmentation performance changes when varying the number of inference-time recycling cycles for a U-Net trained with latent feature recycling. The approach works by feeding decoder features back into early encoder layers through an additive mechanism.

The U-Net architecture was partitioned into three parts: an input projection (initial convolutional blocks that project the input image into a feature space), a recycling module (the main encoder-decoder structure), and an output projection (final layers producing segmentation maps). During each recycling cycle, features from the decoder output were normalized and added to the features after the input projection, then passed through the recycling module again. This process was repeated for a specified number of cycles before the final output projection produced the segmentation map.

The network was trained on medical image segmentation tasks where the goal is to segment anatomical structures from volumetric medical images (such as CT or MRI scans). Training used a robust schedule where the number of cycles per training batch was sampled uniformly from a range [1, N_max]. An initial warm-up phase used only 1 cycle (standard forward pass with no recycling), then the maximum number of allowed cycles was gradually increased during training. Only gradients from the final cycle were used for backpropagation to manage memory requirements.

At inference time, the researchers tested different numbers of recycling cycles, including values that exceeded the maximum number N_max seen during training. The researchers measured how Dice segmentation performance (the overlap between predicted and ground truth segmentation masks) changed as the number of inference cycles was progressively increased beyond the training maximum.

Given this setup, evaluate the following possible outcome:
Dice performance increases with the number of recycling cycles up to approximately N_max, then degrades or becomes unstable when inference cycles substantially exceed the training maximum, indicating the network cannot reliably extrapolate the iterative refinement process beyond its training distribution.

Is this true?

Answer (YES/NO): NO